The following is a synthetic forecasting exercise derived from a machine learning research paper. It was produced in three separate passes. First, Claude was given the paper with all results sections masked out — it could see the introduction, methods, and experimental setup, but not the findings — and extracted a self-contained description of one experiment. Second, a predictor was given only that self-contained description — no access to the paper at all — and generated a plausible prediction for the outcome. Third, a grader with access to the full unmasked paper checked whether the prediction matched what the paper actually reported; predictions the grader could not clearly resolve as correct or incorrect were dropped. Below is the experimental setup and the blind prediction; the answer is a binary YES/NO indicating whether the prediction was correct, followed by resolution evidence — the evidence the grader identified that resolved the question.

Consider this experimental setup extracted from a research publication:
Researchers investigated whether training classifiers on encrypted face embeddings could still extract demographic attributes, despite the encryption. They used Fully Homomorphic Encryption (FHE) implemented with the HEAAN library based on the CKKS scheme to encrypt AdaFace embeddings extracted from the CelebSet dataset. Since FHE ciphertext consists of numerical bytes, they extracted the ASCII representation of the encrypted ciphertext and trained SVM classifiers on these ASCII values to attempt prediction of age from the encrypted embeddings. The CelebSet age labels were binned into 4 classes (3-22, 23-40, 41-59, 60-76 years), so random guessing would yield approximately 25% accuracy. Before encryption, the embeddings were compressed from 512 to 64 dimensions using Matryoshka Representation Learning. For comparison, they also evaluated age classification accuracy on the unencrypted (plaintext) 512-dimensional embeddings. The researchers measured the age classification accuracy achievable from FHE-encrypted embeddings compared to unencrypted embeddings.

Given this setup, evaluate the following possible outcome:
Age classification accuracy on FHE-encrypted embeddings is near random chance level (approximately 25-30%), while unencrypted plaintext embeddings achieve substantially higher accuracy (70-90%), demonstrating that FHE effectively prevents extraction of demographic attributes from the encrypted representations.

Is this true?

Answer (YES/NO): NO